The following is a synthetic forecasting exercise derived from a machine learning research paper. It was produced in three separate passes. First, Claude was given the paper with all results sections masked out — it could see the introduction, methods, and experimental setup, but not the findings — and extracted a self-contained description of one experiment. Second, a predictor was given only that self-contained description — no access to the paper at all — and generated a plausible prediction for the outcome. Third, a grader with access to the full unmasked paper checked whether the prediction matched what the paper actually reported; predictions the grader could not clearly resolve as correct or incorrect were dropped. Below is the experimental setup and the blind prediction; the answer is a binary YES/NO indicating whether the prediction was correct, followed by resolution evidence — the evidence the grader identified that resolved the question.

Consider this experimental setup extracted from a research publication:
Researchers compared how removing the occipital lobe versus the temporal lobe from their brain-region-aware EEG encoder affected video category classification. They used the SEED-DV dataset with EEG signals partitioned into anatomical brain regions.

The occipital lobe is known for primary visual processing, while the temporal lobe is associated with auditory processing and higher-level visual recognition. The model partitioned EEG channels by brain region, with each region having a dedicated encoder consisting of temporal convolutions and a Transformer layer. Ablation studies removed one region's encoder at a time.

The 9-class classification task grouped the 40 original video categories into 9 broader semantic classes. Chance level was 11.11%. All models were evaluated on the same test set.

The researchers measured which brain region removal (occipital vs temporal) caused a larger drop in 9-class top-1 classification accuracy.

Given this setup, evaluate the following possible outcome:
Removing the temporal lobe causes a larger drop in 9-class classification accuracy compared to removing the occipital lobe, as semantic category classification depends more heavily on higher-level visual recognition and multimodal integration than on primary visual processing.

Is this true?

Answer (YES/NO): NO